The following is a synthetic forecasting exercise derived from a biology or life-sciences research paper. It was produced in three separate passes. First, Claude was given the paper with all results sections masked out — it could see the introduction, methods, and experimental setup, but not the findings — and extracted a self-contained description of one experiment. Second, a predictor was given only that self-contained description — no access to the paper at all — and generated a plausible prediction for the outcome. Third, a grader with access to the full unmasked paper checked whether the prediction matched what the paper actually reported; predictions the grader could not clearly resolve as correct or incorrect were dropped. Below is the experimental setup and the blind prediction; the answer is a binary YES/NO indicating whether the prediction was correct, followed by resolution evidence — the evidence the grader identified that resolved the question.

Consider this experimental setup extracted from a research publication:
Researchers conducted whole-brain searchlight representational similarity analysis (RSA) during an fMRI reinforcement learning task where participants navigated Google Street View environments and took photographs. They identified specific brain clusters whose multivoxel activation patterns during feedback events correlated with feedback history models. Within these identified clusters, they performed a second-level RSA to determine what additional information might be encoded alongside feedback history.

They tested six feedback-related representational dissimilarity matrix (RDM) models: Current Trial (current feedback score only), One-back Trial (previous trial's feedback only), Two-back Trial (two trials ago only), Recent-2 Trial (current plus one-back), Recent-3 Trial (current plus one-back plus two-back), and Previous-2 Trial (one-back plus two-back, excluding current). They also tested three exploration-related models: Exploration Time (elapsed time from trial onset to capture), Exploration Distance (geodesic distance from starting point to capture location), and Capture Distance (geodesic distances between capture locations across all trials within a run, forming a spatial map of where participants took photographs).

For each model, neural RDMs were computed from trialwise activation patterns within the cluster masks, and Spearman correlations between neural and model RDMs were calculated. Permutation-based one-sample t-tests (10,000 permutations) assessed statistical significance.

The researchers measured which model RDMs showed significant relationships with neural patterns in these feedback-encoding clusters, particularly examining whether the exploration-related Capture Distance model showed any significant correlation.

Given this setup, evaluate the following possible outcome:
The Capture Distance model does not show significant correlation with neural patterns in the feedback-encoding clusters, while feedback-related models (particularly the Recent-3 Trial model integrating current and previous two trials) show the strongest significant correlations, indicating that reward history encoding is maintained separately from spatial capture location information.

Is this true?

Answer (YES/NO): NO